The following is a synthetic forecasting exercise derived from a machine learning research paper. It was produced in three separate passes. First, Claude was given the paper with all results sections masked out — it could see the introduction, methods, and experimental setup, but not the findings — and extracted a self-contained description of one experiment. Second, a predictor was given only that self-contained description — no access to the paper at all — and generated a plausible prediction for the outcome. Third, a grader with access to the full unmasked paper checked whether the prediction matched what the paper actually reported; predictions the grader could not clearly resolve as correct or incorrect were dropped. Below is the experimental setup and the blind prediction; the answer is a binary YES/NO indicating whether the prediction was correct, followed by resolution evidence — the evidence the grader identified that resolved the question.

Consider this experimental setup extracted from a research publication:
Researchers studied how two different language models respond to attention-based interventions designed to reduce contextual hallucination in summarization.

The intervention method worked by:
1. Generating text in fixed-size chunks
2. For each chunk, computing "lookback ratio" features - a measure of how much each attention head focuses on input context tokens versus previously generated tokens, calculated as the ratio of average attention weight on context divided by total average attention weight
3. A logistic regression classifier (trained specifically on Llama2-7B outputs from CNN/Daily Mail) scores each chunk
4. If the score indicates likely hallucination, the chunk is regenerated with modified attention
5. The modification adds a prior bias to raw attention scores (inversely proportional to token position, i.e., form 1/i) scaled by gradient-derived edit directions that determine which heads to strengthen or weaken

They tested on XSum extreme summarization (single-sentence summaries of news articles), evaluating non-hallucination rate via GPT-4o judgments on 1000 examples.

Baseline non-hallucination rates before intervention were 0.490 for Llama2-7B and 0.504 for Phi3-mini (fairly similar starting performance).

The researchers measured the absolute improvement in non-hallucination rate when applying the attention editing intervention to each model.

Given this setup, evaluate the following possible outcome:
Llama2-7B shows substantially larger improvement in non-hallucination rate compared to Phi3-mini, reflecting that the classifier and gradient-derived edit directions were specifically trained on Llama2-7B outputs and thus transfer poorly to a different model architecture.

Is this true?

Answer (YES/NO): YES